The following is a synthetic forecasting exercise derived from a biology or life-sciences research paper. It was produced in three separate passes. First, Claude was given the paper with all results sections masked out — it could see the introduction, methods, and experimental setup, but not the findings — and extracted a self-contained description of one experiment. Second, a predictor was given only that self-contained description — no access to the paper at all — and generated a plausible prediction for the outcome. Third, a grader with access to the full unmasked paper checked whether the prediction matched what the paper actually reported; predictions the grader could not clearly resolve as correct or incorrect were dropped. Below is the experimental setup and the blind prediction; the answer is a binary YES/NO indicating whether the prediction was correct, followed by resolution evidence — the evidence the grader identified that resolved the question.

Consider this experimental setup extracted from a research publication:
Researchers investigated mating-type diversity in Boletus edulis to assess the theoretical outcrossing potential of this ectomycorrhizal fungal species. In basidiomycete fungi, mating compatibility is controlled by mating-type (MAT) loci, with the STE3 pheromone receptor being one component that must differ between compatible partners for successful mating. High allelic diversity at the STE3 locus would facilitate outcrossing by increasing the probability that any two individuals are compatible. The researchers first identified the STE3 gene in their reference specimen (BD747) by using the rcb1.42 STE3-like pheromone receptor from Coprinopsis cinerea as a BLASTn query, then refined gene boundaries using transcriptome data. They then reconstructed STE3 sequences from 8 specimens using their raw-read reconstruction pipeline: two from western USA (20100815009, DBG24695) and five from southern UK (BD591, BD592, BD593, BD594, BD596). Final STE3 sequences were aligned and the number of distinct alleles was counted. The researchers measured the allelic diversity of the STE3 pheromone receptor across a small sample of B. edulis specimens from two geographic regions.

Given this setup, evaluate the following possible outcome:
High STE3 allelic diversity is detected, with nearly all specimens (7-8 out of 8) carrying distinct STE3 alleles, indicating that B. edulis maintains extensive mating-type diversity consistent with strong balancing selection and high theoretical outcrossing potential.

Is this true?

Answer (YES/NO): YES